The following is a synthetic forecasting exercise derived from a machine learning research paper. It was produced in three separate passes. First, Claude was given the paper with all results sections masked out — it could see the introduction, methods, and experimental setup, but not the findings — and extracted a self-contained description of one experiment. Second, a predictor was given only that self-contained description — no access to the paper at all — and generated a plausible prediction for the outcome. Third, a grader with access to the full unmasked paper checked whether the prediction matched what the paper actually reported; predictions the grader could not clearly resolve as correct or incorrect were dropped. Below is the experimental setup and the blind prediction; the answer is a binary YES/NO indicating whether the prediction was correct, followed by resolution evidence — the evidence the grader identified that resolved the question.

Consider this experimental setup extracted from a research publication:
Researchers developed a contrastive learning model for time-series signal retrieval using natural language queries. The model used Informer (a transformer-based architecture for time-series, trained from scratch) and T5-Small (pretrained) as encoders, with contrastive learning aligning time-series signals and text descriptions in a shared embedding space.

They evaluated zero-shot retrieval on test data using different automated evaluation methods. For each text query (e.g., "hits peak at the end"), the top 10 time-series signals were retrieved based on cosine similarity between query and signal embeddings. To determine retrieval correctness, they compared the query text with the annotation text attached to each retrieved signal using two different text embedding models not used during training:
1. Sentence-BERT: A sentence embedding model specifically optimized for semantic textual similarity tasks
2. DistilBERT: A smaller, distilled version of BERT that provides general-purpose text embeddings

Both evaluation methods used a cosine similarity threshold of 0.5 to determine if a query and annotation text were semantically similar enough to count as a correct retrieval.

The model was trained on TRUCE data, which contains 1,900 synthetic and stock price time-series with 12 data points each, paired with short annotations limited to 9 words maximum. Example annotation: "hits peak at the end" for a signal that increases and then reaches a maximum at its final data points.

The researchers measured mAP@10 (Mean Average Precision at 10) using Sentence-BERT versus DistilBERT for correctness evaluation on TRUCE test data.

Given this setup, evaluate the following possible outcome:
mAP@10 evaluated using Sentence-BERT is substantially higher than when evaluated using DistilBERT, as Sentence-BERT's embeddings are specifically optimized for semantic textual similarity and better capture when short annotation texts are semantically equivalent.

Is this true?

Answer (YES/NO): NO